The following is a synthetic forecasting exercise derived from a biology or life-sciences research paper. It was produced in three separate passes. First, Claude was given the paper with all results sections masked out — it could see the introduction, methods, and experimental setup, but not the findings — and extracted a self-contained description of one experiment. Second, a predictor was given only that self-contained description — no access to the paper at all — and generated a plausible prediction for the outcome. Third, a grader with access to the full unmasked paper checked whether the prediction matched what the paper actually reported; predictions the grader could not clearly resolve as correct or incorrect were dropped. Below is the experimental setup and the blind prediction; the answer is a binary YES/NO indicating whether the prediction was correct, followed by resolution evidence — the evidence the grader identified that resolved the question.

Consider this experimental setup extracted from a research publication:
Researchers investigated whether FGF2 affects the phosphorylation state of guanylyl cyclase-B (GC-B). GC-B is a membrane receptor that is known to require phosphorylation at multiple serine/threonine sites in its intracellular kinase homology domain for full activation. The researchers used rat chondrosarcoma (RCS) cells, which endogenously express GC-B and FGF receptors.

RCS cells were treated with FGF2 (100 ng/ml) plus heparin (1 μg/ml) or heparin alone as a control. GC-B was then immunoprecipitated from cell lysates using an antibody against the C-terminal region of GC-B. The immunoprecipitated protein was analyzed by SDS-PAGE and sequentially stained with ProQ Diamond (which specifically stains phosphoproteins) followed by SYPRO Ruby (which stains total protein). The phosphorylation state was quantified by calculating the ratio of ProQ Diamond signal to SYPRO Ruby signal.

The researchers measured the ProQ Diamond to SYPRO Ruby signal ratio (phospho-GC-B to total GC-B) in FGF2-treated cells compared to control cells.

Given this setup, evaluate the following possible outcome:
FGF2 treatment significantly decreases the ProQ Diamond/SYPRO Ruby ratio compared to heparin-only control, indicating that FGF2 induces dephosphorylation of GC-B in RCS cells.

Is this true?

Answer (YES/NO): YES